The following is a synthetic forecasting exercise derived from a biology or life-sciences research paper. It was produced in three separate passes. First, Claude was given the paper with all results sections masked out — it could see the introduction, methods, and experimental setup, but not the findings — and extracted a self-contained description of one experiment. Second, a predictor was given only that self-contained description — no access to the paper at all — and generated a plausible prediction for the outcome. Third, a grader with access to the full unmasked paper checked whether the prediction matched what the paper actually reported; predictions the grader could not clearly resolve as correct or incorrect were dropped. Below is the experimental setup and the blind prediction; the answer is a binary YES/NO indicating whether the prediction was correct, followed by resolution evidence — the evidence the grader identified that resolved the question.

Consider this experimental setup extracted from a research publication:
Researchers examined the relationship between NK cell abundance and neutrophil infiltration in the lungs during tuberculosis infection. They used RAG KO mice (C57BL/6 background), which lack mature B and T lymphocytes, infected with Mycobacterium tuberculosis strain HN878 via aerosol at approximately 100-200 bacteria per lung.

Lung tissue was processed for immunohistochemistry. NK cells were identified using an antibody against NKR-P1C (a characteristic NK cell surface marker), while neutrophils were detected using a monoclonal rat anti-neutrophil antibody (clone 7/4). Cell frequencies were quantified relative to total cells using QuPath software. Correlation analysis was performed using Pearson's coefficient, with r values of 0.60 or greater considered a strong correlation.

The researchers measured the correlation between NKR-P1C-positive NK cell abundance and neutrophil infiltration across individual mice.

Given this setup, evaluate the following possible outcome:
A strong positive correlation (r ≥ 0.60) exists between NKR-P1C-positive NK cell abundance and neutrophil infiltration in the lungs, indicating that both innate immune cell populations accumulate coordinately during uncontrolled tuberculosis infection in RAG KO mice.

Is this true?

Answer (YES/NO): NO